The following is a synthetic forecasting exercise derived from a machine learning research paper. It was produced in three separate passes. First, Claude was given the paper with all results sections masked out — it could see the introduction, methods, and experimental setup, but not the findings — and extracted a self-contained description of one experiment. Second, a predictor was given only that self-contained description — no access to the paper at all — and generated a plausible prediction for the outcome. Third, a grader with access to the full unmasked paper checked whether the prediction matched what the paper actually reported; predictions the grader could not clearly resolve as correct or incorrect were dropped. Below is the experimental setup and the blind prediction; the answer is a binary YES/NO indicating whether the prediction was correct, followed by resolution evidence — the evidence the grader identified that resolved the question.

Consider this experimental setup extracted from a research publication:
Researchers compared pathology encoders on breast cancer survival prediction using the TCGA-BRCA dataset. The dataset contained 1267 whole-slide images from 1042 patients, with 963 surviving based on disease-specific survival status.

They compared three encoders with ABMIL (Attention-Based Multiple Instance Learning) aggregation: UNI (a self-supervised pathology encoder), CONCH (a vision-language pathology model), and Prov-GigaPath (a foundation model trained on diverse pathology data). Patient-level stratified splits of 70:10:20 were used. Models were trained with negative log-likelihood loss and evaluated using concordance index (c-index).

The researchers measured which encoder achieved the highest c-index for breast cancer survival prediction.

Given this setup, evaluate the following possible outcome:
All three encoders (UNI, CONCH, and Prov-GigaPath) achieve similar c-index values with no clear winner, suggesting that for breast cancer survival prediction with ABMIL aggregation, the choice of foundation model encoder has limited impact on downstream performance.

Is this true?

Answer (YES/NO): NO